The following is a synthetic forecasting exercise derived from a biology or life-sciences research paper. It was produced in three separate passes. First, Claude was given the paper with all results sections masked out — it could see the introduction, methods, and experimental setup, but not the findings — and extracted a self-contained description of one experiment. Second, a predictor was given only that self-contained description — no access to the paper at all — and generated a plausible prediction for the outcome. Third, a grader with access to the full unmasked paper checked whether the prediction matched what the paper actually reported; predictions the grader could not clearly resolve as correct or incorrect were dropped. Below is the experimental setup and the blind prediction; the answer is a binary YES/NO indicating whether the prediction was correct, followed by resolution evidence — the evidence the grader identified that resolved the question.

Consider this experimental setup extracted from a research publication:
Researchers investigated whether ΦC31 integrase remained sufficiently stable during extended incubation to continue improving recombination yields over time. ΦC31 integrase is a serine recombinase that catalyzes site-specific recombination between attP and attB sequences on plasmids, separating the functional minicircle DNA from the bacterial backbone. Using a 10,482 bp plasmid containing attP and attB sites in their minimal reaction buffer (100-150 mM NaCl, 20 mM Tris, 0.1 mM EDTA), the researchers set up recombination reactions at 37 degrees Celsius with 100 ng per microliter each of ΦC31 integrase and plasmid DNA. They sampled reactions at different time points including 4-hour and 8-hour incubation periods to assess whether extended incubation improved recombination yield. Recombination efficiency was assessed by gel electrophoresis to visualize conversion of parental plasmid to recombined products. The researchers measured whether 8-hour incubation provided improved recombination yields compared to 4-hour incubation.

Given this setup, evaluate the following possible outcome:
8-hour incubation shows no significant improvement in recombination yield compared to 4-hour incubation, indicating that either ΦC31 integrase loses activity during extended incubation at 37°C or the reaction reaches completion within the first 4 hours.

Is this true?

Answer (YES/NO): NO